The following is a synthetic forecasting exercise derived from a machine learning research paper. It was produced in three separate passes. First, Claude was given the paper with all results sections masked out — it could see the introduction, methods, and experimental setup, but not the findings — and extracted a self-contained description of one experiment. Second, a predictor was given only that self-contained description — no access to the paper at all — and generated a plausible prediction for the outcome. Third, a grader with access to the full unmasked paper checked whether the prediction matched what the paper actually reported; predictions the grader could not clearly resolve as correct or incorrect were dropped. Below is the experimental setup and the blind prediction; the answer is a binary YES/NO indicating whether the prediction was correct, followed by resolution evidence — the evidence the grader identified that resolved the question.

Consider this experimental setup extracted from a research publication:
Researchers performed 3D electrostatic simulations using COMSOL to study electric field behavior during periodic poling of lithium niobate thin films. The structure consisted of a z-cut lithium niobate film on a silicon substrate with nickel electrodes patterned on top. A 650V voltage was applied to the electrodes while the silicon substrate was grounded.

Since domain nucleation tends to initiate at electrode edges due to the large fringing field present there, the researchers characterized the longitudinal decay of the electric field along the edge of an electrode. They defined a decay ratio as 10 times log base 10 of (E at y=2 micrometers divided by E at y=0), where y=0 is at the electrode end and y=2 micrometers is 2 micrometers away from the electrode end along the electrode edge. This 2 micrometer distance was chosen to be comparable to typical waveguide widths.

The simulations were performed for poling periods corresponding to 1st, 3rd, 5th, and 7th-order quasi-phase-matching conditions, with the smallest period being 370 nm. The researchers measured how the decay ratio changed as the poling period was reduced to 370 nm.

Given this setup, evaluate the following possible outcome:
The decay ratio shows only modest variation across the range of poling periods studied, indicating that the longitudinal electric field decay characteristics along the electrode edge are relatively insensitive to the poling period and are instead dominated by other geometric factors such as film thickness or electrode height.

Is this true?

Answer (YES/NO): NO